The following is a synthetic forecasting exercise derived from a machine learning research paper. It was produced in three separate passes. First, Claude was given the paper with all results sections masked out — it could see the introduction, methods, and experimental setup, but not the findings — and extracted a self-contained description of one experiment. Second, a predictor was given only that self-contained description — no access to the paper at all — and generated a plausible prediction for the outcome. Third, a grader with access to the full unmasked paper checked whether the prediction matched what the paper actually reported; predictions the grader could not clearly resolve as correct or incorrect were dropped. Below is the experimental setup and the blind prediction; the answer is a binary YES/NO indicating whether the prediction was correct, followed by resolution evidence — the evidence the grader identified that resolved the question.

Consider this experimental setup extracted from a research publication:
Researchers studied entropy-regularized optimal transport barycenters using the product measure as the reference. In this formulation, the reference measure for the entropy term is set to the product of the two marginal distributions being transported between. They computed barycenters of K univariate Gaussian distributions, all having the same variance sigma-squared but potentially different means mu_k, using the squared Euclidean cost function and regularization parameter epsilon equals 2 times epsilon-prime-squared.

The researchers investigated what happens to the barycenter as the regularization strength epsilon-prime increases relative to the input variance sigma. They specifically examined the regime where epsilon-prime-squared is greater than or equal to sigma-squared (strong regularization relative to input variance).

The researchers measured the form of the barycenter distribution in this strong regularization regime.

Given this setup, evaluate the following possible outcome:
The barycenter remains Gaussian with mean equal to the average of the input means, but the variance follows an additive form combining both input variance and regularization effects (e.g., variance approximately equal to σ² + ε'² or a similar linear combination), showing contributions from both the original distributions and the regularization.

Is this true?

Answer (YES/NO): NO